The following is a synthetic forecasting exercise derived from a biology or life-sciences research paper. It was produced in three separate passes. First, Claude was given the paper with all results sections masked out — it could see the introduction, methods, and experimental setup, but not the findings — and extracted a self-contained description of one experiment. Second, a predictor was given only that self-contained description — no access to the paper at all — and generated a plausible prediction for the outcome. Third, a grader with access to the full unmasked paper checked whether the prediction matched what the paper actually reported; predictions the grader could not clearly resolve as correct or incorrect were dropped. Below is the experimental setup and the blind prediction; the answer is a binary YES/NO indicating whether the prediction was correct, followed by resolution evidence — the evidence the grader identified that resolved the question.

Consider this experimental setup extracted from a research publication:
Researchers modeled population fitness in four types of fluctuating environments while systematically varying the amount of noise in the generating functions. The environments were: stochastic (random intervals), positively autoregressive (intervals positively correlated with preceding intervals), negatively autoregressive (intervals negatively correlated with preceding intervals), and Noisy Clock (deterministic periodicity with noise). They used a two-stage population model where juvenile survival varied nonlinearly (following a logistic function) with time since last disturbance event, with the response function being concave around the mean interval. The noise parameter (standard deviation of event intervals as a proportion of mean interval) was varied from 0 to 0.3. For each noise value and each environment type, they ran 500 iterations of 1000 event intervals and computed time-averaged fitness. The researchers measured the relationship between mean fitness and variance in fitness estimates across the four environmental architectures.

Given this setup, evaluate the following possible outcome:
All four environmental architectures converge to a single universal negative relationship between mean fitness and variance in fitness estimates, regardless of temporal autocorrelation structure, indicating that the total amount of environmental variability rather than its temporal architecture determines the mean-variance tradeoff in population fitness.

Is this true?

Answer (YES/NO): NO